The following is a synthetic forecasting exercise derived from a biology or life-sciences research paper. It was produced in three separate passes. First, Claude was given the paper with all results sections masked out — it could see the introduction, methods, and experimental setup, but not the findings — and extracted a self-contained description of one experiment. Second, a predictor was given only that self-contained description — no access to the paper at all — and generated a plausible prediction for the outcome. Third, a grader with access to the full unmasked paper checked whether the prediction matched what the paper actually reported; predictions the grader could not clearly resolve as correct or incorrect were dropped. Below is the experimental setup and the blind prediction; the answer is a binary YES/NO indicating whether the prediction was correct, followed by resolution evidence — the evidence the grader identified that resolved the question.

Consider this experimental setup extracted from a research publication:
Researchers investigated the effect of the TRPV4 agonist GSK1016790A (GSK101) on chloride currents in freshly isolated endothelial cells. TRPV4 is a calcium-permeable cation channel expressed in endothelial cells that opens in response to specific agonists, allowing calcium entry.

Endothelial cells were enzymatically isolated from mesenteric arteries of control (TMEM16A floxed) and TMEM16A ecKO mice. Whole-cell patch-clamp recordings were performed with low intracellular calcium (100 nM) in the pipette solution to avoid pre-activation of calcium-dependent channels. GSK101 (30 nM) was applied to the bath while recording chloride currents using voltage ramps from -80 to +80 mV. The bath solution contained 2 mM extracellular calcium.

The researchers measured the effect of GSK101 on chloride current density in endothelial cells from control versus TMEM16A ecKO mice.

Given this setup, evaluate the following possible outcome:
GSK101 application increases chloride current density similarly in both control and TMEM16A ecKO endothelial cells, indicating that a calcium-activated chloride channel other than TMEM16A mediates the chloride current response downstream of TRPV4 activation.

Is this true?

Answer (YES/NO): NO